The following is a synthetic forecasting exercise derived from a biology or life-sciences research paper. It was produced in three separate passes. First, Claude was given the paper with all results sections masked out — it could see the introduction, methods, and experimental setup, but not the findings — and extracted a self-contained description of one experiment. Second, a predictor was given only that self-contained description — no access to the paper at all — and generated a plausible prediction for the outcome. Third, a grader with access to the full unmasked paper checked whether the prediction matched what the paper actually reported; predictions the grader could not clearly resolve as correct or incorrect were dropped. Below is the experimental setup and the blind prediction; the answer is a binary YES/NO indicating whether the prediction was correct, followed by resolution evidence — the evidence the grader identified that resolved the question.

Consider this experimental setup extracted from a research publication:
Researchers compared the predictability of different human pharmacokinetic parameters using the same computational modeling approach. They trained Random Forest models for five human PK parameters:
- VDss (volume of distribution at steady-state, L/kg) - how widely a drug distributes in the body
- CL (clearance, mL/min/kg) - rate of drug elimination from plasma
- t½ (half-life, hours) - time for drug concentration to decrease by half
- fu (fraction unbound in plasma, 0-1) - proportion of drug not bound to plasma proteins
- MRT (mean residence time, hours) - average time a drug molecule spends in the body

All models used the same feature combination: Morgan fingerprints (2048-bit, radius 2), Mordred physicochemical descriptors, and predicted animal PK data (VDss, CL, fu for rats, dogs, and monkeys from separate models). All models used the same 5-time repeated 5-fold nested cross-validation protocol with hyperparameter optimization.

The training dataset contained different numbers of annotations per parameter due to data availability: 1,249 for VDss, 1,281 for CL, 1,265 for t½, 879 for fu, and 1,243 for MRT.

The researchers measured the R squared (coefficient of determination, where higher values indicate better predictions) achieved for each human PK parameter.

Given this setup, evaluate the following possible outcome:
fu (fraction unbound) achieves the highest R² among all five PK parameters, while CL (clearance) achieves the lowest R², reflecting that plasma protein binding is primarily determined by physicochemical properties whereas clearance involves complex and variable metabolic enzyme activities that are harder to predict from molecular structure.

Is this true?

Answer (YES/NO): NO